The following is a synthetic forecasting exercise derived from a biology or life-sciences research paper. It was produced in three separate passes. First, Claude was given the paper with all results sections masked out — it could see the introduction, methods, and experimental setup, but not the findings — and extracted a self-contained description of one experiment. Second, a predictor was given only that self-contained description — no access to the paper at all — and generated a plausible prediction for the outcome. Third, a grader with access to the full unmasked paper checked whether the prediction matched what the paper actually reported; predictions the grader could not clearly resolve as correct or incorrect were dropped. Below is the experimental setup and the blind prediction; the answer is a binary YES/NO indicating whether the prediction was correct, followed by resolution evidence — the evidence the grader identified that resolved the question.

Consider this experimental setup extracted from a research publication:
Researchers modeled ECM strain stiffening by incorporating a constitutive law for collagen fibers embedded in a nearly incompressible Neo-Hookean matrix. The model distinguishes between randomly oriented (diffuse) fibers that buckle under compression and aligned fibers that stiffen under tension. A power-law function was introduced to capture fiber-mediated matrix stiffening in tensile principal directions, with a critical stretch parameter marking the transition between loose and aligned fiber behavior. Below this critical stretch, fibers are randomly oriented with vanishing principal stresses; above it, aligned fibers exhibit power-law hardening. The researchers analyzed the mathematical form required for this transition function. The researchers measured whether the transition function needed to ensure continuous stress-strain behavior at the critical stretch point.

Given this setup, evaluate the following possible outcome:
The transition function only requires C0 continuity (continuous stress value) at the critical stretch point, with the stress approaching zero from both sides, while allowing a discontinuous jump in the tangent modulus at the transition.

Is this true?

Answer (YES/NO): NO